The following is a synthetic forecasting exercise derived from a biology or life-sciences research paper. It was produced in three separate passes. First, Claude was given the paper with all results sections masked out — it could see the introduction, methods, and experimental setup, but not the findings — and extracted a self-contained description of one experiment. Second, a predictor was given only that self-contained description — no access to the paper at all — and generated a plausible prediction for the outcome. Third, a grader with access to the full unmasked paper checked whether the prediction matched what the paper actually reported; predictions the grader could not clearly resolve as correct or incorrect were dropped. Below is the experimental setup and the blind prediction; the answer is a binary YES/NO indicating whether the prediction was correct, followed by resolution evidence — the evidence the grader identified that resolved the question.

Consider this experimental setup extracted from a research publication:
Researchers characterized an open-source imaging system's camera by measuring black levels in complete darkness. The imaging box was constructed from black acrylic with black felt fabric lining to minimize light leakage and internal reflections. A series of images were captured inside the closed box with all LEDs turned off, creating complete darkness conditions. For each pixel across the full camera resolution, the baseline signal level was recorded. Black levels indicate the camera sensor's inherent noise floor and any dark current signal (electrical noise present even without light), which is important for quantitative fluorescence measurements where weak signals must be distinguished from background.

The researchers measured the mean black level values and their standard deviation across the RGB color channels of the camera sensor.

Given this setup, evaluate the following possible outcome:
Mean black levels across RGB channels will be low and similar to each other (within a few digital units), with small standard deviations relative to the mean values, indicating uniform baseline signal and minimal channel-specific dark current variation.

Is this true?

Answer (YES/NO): NO